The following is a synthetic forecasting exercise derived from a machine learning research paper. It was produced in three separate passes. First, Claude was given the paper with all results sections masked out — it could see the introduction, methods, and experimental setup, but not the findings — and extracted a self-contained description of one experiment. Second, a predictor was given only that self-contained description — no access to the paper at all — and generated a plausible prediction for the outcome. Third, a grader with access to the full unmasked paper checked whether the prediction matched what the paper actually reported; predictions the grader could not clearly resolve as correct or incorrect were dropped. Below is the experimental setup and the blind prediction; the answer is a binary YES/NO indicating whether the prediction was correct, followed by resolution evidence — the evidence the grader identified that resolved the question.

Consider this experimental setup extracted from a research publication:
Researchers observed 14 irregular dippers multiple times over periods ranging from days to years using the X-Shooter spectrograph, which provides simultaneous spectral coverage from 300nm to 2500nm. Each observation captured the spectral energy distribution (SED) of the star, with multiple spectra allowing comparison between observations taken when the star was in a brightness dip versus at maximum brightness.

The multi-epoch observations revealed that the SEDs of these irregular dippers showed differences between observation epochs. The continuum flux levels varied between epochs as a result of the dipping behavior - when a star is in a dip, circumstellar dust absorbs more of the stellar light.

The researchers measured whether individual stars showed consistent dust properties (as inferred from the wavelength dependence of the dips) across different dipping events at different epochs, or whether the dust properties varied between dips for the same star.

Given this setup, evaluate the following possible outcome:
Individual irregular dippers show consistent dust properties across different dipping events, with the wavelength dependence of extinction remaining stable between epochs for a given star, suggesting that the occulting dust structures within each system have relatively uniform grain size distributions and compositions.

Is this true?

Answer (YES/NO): NO